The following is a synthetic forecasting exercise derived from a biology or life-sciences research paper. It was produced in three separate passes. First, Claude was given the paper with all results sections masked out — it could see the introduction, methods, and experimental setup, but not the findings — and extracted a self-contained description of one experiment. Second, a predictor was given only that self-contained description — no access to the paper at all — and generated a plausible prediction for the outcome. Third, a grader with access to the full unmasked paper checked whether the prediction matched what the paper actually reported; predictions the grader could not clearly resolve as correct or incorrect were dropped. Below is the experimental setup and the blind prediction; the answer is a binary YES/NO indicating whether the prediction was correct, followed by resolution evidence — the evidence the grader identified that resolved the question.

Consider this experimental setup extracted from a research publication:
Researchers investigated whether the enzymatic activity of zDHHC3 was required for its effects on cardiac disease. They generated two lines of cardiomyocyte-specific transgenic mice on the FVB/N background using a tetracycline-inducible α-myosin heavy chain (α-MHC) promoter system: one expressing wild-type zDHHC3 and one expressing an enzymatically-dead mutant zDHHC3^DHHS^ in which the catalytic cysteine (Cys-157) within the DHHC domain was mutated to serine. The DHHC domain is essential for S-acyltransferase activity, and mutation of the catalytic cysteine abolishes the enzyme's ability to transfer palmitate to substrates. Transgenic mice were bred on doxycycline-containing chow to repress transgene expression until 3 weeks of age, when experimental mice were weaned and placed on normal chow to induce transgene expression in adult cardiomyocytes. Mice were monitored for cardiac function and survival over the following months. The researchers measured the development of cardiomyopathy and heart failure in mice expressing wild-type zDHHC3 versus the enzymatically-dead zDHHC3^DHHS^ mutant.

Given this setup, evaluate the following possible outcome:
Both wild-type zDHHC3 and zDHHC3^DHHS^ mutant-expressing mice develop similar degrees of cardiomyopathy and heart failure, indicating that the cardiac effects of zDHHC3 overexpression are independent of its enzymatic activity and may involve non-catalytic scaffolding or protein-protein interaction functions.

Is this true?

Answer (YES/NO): NO